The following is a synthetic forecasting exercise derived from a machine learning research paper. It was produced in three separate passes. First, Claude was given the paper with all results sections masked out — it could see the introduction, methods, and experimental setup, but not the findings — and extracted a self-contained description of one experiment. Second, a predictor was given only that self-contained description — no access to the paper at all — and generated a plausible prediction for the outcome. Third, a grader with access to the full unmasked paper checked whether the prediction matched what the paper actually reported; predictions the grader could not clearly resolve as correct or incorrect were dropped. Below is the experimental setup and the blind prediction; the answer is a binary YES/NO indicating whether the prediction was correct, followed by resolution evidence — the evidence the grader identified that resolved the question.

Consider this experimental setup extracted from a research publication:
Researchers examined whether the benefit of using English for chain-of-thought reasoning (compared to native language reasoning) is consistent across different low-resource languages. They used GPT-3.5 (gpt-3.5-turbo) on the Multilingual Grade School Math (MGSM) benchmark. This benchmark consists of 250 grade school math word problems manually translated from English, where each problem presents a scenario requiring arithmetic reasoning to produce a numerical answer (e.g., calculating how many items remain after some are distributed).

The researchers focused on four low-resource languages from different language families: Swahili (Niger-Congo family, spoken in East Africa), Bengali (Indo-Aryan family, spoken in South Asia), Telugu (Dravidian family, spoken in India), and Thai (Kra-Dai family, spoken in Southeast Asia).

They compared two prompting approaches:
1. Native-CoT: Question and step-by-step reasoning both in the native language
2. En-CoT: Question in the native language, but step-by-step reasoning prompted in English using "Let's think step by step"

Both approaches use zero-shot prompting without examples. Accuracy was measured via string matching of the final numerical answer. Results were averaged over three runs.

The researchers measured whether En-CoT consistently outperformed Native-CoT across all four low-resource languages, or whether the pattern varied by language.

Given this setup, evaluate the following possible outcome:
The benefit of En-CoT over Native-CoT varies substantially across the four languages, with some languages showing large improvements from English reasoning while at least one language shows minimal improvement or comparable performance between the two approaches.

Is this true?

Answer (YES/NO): NO